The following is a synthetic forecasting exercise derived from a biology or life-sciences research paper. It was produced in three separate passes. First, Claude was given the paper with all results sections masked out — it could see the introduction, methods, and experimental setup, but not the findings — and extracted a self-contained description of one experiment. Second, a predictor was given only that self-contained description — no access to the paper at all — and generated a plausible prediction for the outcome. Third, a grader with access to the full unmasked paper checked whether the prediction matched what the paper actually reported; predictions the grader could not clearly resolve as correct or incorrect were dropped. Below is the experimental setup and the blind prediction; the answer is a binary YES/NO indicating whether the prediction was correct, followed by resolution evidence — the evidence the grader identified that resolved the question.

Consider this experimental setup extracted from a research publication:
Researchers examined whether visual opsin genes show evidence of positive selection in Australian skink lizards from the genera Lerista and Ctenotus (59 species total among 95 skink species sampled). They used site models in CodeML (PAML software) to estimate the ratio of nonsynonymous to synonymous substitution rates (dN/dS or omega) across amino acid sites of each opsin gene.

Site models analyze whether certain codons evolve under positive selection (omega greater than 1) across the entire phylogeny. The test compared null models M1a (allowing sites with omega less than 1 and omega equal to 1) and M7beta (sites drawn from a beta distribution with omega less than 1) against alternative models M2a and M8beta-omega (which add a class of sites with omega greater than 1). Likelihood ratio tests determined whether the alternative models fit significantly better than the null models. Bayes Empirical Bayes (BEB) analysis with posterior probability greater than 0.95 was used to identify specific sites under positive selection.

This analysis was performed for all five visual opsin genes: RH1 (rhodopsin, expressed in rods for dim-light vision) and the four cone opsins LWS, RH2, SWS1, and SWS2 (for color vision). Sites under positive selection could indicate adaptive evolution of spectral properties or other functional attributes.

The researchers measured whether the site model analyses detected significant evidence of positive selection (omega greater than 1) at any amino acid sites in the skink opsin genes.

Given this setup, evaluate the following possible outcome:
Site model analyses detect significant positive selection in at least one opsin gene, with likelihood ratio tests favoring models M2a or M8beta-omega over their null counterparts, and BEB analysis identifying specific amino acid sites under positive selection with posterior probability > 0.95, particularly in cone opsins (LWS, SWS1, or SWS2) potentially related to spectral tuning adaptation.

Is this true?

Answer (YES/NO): NO